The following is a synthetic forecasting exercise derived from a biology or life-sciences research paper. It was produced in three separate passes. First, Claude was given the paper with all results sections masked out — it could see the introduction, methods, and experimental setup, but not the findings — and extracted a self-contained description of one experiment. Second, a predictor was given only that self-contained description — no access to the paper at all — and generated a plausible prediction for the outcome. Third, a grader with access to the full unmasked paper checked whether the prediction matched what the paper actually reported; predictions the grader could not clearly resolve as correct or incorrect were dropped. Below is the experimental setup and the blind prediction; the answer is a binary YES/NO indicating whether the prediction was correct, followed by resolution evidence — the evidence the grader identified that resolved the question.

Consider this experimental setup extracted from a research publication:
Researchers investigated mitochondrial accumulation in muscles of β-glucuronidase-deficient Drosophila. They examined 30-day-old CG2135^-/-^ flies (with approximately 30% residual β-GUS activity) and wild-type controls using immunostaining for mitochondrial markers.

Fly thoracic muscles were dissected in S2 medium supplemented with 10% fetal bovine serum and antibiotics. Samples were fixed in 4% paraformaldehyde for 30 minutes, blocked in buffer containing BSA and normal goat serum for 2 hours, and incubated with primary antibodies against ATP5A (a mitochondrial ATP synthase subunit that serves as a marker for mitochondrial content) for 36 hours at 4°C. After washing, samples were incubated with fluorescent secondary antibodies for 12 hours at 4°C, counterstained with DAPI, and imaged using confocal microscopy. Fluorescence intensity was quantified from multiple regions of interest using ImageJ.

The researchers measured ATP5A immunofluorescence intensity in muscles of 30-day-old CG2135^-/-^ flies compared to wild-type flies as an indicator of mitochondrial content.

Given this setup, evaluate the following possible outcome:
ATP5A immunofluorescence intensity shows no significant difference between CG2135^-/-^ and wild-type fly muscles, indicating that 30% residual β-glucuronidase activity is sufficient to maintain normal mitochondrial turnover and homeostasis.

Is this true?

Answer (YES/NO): NO